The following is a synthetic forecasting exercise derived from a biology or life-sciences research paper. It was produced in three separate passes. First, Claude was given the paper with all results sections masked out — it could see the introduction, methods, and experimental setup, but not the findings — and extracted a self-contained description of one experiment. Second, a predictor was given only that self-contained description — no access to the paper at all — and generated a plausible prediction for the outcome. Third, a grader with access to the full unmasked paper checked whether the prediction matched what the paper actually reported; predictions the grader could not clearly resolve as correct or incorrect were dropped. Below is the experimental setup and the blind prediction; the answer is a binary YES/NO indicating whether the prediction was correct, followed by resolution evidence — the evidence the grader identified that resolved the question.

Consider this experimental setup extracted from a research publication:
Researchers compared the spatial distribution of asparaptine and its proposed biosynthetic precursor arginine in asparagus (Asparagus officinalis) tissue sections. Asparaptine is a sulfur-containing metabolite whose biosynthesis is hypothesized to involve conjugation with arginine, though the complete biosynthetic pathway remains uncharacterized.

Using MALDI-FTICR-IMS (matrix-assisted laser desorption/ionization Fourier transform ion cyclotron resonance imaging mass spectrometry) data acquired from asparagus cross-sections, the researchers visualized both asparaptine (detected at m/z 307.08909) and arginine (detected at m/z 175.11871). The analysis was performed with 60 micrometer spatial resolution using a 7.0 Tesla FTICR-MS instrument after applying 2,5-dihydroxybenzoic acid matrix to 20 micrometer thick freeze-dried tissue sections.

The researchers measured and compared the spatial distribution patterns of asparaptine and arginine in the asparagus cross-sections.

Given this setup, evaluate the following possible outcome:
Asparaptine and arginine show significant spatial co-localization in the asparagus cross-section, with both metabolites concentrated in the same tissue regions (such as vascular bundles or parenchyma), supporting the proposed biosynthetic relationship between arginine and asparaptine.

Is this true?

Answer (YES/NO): NO